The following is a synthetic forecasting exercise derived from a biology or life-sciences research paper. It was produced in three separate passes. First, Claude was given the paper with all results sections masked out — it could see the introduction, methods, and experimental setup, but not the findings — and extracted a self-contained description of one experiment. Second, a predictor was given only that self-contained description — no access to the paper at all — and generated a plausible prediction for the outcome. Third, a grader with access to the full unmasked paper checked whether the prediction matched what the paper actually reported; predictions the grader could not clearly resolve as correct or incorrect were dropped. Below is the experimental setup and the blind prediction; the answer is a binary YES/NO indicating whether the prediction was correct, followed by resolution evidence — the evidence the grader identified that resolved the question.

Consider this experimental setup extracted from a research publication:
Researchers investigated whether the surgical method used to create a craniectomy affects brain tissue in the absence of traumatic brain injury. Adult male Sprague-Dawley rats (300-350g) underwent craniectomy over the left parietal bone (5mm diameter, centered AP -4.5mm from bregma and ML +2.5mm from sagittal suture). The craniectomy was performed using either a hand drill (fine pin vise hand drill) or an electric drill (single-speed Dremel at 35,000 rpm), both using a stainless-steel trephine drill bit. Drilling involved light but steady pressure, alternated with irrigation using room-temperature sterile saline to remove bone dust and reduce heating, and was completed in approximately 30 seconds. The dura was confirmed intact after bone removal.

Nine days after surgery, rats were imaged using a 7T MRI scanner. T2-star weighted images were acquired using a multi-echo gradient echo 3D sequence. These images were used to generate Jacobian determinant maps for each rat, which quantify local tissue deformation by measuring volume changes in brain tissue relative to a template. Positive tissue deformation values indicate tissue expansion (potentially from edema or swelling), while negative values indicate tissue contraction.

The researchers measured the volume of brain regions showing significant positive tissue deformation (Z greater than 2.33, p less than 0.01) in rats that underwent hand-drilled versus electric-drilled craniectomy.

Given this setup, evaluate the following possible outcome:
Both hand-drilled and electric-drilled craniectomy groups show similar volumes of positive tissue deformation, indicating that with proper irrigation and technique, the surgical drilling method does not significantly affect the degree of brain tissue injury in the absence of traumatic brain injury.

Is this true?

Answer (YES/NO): NO